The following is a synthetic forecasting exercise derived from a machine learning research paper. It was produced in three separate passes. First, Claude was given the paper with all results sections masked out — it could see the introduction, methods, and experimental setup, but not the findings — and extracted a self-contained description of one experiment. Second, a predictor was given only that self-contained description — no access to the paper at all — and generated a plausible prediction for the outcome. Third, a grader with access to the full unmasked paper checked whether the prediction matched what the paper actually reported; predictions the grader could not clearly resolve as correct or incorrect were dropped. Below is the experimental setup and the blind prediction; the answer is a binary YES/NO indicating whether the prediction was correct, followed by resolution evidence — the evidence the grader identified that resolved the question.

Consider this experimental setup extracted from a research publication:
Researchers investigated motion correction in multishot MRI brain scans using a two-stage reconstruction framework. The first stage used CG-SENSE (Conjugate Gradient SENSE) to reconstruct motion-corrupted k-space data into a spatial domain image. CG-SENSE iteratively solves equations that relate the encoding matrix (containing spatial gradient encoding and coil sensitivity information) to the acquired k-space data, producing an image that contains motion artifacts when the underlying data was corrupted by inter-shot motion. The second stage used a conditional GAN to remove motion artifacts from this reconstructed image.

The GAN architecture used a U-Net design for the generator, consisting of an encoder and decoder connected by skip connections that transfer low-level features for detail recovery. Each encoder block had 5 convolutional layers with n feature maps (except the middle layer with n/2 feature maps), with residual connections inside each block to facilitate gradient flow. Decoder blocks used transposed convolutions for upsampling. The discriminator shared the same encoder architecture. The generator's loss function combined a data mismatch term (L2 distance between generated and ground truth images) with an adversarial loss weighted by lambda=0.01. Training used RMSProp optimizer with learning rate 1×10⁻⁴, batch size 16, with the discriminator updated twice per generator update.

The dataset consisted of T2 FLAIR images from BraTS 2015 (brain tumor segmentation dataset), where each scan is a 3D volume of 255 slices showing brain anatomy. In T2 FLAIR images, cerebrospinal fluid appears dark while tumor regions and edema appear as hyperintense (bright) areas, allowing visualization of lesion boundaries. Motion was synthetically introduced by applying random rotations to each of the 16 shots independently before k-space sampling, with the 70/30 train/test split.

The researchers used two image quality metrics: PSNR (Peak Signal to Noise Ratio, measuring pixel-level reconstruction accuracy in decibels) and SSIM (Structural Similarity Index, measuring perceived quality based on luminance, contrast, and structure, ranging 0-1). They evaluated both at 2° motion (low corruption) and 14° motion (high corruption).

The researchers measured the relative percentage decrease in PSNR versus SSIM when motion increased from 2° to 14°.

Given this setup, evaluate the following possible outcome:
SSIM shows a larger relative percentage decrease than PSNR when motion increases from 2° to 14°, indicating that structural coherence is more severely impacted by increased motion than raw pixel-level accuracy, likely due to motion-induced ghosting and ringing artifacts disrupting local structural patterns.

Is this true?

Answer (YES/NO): NO